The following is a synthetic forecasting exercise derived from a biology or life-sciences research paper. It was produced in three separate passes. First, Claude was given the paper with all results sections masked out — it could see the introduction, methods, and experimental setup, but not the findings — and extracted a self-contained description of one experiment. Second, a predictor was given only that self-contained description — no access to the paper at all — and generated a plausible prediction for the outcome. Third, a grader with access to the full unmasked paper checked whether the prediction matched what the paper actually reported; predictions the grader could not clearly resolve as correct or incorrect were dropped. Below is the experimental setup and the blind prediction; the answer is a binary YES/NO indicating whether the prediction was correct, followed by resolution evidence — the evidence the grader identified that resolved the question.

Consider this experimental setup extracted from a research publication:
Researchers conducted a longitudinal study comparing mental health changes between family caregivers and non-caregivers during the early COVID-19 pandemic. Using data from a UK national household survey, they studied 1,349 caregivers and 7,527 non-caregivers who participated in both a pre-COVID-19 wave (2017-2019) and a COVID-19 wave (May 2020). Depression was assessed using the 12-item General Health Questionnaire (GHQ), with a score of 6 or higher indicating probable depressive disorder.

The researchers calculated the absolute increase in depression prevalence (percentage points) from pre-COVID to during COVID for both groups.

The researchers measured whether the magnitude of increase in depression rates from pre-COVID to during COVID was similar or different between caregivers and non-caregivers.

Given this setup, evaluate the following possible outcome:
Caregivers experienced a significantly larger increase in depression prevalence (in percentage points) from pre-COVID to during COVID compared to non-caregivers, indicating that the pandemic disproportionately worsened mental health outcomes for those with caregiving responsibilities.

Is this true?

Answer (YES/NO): NO